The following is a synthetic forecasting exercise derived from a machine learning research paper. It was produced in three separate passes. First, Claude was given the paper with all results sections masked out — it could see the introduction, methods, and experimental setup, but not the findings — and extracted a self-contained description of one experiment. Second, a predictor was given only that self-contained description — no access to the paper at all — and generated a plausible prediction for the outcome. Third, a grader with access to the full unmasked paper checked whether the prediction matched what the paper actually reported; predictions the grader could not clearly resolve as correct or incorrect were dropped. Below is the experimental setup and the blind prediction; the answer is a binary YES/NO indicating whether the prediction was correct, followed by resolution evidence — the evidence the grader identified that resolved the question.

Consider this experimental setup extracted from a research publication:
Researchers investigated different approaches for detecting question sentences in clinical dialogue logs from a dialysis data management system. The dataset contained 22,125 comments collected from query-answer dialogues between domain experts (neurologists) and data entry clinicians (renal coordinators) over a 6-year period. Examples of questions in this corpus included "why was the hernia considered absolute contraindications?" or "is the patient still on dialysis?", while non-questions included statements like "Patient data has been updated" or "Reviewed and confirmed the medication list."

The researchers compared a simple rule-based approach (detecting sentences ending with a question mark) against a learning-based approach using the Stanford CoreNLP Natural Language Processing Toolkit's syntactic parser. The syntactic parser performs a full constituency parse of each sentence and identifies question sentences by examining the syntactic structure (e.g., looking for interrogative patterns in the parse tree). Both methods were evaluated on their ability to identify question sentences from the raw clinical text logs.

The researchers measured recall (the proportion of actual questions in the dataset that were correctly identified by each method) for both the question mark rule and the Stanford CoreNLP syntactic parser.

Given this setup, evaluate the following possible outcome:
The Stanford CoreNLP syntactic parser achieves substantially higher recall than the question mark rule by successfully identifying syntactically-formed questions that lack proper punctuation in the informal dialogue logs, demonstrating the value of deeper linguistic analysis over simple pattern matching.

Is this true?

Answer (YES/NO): NO